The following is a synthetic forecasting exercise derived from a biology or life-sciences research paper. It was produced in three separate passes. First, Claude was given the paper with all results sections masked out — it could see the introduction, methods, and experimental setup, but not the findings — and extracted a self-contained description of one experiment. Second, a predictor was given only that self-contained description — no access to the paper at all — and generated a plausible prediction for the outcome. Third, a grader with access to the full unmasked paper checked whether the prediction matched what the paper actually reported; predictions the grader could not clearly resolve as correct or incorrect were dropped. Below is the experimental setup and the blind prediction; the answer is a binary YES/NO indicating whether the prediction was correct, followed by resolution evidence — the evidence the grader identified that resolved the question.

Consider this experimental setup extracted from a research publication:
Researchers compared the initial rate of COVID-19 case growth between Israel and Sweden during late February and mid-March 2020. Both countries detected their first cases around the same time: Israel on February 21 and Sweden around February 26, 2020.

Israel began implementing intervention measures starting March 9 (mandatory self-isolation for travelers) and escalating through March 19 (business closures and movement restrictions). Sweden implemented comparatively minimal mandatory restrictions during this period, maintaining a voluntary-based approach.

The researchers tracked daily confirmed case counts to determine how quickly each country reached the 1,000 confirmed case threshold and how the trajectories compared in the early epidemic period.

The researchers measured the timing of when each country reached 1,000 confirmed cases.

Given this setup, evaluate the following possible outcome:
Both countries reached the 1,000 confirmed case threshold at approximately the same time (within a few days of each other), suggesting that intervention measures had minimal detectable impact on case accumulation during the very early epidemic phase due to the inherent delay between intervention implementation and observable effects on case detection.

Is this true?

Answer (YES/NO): NO